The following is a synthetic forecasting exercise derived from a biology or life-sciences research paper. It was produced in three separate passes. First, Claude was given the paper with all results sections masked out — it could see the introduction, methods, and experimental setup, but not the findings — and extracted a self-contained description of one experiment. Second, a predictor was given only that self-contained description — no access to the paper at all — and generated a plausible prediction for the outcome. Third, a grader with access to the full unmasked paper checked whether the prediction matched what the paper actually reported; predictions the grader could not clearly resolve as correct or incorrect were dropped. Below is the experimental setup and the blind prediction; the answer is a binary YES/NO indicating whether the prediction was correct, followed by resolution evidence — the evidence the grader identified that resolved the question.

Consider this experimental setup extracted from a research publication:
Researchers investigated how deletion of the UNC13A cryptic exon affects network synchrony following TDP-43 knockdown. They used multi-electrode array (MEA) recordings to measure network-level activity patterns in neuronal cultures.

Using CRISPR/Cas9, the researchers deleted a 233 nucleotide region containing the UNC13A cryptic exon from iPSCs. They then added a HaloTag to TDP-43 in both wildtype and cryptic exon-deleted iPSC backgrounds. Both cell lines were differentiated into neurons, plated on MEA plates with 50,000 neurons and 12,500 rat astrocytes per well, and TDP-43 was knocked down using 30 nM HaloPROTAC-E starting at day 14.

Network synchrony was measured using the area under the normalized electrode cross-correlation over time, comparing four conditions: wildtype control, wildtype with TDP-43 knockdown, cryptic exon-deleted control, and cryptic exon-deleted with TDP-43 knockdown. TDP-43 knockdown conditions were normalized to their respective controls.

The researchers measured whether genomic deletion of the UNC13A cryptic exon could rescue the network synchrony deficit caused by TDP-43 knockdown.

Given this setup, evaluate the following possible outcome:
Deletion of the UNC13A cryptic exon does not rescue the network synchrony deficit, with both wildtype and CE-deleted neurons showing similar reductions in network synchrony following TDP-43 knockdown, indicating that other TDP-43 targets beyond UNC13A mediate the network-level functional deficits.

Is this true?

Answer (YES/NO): NO